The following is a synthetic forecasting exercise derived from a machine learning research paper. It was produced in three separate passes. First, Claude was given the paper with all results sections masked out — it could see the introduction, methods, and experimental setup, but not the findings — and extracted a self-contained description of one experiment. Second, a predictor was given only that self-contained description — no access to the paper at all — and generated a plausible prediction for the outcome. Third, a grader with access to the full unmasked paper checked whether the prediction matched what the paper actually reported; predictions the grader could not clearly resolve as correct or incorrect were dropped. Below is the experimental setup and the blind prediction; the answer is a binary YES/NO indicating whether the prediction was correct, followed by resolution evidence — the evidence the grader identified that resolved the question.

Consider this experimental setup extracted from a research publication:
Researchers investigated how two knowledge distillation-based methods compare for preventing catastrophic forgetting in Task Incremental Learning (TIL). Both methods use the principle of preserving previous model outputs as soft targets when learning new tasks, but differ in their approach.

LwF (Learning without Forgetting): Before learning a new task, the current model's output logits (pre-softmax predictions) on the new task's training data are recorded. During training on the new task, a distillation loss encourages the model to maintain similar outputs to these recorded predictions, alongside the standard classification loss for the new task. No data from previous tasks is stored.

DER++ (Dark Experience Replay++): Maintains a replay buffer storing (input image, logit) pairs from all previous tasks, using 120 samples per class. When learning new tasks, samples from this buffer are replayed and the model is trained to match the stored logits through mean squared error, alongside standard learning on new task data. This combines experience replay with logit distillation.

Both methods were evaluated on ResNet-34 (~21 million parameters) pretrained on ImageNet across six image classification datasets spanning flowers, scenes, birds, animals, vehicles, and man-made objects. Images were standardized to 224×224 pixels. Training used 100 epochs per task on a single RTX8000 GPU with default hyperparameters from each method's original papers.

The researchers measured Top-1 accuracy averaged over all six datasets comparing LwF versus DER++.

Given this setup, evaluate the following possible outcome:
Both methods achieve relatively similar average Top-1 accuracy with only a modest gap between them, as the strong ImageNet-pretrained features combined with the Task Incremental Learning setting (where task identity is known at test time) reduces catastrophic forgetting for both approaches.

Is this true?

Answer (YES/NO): NO